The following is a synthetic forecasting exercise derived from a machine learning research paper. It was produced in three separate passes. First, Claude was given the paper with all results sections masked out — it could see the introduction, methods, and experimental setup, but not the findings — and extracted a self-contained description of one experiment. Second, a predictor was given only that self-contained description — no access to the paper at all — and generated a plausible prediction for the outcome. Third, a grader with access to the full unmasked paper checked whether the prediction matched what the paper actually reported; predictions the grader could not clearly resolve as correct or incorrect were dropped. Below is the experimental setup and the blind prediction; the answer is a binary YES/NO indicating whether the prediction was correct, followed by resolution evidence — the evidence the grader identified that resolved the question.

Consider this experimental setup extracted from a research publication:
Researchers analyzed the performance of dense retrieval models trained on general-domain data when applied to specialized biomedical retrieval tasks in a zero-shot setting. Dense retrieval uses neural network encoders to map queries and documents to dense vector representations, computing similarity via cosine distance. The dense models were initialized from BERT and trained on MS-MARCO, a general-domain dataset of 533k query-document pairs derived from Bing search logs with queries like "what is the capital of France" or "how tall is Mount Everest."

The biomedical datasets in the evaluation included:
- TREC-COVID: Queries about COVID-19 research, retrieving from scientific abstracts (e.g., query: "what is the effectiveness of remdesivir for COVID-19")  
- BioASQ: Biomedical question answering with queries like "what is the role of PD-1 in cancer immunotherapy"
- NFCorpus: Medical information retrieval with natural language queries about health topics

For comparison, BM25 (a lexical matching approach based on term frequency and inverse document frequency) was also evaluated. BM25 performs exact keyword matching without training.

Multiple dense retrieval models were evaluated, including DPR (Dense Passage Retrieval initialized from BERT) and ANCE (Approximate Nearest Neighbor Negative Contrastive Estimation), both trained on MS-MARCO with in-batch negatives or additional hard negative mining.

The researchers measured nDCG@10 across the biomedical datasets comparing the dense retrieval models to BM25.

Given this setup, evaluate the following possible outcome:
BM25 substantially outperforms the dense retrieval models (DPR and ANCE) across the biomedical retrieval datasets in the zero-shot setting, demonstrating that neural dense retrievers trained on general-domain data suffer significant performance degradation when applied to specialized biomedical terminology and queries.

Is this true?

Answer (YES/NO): NO